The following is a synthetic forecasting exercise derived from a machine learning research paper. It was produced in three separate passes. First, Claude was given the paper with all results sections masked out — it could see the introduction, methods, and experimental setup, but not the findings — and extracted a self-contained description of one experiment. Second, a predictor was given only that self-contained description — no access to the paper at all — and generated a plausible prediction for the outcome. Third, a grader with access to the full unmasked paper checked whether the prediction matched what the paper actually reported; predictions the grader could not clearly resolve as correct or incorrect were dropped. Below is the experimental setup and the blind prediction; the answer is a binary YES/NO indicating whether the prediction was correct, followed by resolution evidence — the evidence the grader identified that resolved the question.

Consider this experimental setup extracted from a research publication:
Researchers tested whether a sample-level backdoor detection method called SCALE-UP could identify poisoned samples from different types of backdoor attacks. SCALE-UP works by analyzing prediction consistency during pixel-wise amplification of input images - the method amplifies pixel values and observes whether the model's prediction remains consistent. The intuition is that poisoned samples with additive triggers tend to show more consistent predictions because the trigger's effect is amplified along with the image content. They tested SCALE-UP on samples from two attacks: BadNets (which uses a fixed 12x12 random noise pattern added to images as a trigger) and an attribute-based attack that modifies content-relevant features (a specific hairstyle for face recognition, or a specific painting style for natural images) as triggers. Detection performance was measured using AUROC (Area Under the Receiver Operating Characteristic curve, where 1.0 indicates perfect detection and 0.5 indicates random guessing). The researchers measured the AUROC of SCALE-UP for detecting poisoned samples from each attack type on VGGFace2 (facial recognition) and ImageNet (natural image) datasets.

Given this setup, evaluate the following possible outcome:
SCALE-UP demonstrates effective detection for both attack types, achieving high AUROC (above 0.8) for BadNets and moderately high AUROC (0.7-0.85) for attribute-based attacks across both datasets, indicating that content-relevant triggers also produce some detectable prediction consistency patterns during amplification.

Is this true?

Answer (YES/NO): NO